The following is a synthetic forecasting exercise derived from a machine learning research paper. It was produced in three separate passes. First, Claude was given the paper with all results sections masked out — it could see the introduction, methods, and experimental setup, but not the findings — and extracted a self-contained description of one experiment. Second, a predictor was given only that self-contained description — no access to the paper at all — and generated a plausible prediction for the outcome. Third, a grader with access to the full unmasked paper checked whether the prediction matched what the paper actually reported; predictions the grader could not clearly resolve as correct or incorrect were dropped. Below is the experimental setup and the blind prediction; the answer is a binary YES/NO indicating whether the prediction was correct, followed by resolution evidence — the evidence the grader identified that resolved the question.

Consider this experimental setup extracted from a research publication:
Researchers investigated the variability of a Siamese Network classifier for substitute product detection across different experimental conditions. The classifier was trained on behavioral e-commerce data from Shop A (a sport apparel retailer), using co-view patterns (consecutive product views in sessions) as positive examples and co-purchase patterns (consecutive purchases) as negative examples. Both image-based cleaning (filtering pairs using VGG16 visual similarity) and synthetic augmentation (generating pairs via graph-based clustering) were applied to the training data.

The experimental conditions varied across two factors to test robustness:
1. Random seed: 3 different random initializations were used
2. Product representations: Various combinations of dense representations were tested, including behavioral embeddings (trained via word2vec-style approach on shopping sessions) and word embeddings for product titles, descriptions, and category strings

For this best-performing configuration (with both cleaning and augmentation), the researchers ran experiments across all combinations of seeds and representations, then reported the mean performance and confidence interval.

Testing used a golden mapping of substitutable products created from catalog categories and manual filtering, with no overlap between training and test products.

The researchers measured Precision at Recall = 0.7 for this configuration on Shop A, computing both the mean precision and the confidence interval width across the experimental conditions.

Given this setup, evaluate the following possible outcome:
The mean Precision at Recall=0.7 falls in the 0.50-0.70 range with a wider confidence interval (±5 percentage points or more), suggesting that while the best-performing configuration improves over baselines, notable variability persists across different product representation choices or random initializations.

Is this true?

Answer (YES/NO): NO